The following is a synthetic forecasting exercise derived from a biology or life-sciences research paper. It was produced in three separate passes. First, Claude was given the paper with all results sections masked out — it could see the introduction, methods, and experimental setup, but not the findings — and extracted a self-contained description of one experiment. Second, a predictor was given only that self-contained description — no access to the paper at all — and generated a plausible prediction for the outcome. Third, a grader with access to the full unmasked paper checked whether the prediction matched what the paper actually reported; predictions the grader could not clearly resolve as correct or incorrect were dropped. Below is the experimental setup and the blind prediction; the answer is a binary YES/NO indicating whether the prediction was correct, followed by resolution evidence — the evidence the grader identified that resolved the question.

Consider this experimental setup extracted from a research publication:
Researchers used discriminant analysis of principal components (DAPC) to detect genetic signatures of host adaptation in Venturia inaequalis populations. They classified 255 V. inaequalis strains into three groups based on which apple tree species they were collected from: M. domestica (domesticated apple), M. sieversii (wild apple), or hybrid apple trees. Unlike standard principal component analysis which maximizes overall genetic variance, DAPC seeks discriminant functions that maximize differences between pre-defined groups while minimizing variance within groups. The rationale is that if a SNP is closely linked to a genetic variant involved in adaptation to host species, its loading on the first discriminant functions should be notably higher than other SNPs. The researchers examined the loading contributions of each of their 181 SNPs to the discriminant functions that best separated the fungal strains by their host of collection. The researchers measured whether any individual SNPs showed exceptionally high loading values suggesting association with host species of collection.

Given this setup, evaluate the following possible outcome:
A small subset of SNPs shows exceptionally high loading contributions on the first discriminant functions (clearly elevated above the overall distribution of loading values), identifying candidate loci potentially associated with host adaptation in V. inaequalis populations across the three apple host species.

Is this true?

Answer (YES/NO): YES